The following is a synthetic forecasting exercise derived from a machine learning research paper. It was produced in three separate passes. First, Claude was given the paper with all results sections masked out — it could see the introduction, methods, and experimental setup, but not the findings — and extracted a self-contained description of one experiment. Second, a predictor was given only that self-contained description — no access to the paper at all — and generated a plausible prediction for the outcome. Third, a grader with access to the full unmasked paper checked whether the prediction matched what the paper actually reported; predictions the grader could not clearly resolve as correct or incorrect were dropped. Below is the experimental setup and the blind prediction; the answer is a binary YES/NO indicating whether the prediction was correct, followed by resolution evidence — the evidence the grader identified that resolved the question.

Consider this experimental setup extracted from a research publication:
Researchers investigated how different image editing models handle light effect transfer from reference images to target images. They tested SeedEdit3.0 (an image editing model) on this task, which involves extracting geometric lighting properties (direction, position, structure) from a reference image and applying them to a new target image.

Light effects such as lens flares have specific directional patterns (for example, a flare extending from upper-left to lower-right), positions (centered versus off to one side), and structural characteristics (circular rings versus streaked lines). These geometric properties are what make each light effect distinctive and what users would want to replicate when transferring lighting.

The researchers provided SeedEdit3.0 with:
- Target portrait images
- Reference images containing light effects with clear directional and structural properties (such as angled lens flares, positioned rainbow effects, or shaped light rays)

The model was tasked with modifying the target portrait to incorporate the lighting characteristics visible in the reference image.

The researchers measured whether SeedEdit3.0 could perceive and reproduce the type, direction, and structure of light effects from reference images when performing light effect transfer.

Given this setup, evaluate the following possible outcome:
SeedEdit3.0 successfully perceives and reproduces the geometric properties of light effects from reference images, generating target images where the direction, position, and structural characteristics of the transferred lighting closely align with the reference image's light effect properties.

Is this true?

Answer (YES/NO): NO